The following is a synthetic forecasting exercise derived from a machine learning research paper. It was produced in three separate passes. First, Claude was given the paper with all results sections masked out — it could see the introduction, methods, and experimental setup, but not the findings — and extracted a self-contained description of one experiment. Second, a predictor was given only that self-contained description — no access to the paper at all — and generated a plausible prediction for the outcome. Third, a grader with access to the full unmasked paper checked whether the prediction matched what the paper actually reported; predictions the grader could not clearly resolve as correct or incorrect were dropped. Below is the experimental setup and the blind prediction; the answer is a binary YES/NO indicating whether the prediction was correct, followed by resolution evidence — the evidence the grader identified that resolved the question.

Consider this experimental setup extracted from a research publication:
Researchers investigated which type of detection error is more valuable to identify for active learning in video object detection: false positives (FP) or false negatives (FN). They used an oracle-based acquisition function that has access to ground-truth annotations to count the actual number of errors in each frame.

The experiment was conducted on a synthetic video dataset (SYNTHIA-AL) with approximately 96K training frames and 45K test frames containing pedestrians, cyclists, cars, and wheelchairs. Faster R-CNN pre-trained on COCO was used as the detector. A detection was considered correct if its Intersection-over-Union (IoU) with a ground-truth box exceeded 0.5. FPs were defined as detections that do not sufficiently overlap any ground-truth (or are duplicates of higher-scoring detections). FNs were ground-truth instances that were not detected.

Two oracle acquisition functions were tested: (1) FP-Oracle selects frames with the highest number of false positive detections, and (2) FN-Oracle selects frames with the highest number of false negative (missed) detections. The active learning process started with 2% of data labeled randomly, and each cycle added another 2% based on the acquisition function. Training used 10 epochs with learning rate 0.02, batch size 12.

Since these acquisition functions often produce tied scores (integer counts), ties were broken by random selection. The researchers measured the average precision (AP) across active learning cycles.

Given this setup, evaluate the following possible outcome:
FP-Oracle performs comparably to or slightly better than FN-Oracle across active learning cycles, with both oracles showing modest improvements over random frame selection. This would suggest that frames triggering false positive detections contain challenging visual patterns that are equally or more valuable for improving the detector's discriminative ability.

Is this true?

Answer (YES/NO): YES